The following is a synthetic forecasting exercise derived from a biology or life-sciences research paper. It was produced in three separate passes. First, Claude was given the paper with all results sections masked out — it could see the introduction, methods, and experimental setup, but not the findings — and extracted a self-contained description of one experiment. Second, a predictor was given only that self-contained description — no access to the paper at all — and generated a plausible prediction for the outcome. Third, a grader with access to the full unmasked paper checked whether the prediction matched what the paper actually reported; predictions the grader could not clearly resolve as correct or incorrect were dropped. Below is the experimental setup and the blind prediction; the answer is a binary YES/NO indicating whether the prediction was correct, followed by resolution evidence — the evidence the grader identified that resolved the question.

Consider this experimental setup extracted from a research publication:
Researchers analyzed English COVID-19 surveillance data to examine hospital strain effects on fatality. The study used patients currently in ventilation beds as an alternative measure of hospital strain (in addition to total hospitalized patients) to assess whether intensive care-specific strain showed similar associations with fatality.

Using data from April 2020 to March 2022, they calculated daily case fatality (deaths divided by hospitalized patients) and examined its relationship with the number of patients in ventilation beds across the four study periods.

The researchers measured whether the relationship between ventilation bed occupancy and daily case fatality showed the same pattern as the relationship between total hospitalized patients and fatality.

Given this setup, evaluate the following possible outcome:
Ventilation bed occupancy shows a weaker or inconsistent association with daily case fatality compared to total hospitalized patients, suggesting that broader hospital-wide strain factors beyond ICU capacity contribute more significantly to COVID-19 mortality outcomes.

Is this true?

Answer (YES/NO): NO